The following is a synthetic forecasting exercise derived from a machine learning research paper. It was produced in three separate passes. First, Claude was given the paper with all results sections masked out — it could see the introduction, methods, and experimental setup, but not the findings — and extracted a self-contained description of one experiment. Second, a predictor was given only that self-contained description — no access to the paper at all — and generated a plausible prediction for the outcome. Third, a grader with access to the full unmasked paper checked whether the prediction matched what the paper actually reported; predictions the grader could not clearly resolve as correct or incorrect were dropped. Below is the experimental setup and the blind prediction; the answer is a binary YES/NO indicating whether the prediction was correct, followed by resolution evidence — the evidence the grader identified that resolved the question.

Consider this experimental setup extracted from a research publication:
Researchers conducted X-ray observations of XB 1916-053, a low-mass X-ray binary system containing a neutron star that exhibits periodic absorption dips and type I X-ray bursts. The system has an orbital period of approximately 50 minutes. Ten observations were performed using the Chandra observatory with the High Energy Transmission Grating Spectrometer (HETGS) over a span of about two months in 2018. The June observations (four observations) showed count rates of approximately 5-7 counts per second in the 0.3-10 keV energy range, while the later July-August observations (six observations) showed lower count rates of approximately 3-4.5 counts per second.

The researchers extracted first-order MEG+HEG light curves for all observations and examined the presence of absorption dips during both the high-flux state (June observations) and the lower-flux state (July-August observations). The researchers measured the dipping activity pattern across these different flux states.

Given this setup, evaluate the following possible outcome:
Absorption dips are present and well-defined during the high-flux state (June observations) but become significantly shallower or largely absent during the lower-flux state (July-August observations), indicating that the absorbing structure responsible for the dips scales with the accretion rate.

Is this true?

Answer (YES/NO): NO